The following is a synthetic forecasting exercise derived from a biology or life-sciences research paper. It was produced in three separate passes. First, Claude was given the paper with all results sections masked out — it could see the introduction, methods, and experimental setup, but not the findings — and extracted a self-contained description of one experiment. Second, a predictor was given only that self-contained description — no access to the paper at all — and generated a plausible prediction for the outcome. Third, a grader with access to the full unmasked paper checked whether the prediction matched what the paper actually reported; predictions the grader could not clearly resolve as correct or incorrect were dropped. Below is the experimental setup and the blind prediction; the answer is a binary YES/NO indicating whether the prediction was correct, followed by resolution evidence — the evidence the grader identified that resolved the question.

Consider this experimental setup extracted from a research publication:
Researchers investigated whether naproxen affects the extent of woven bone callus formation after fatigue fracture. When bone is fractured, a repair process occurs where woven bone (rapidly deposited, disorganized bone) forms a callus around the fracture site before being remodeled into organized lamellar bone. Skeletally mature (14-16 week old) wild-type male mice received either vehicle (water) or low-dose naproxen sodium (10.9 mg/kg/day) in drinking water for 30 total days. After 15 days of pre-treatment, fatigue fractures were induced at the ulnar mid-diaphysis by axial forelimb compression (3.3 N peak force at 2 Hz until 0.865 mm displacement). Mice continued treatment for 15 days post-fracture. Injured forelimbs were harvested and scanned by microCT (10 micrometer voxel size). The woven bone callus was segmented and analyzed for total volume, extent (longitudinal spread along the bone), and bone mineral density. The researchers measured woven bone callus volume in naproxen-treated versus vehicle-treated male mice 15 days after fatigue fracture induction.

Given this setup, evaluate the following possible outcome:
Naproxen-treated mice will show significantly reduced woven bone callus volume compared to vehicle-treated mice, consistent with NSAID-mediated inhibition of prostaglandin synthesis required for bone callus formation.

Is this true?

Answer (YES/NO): NO